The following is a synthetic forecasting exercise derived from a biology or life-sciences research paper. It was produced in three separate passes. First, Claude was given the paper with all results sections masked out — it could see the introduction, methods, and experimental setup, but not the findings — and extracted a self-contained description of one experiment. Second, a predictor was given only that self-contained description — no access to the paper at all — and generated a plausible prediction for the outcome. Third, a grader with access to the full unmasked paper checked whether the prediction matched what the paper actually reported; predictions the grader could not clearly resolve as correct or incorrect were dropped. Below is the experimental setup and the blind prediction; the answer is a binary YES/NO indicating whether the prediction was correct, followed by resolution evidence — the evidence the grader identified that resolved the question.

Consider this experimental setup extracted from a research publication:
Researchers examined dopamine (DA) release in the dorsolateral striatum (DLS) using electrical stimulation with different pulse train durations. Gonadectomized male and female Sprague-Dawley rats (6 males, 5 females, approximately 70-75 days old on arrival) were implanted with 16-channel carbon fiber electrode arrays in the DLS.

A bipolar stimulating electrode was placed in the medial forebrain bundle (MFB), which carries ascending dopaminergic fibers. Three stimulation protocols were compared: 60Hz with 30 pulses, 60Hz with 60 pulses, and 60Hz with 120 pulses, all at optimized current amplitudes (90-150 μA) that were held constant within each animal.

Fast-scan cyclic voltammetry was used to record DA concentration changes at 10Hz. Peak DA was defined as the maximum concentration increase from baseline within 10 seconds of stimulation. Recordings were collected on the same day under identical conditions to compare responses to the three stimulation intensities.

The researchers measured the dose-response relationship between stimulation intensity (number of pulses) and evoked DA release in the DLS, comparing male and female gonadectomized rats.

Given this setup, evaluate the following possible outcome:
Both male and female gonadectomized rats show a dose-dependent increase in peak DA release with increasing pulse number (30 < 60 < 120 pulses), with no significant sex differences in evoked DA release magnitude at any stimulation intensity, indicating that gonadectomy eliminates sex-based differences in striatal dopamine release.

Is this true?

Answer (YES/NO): YES